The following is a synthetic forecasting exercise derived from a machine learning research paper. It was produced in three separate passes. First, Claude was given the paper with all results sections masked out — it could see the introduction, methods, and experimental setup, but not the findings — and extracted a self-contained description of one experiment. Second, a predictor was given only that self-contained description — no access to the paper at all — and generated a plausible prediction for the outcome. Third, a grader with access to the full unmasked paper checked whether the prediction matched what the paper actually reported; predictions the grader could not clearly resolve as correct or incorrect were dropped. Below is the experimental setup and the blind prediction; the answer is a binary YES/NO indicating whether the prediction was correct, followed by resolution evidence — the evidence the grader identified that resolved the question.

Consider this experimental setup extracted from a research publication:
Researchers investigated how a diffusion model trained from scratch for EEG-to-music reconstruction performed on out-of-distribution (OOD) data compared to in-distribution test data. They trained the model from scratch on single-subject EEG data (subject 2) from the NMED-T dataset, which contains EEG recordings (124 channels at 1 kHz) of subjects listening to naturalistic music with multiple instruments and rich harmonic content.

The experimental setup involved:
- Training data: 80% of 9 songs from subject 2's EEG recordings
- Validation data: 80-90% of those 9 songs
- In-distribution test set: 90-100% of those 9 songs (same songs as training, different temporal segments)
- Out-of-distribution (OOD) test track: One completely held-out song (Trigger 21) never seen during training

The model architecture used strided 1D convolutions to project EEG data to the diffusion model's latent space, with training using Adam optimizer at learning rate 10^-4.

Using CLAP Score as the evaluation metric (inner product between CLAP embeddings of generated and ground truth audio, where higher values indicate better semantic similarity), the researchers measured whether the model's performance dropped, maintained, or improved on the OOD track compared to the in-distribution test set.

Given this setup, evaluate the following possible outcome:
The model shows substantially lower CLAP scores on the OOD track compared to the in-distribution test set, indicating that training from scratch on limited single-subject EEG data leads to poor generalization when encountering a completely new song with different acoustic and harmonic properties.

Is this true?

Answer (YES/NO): NO